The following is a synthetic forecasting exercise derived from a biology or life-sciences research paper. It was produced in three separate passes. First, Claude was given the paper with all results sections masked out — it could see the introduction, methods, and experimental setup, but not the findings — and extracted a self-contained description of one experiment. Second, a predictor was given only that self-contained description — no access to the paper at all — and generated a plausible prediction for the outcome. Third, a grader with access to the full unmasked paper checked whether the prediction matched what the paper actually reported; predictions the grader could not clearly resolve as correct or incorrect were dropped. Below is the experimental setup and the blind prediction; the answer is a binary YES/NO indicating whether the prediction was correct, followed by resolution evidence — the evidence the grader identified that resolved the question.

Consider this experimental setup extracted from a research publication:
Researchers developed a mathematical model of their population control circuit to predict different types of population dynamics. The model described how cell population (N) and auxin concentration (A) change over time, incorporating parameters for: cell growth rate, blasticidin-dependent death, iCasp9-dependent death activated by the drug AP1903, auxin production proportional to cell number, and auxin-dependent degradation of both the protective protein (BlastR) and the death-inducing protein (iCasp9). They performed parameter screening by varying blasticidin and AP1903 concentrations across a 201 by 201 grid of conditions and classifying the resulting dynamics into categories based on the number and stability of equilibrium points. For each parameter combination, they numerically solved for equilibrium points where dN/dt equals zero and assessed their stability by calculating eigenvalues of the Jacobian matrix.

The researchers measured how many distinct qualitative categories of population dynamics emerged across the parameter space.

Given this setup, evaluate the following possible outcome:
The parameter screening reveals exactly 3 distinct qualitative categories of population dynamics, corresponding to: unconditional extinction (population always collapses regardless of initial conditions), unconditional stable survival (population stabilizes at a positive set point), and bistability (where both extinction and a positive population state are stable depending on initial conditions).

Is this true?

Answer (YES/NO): NO